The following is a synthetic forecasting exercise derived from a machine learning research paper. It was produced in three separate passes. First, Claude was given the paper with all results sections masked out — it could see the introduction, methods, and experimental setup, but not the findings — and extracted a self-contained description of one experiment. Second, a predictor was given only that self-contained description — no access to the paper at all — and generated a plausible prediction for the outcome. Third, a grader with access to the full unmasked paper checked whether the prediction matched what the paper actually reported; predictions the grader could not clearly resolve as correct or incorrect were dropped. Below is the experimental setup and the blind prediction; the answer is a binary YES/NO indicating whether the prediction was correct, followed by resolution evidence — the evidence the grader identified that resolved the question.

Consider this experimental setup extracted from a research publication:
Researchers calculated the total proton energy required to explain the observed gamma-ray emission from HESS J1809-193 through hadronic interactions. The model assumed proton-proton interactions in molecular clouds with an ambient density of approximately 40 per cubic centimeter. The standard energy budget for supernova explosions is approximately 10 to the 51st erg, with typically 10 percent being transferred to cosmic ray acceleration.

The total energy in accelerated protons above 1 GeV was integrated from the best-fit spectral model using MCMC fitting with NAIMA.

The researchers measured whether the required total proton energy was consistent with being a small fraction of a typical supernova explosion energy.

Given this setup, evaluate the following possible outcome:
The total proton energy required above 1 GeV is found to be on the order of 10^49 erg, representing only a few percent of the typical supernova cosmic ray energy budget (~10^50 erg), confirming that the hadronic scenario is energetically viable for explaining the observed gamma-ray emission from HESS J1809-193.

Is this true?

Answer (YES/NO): NO